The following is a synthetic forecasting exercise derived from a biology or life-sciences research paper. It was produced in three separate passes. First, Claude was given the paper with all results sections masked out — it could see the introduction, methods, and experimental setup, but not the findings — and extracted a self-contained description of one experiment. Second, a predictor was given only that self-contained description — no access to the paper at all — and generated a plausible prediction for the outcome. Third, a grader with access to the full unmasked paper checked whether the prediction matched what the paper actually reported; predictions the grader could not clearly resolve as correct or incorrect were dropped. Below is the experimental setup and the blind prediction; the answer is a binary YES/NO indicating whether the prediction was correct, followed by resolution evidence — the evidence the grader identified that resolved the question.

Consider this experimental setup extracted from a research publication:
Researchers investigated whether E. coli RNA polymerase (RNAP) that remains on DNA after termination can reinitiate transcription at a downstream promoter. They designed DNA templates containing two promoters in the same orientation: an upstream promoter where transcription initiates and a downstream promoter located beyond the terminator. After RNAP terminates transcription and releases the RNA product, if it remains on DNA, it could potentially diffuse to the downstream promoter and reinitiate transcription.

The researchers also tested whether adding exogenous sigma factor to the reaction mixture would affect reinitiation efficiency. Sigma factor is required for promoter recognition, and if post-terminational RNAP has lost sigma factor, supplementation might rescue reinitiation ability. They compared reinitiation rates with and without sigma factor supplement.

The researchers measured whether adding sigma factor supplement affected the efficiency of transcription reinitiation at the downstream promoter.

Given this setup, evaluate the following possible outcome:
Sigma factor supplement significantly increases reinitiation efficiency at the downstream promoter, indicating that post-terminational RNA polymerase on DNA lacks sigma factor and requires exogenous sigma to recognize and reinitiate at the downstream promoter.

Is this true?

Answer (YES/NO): NO